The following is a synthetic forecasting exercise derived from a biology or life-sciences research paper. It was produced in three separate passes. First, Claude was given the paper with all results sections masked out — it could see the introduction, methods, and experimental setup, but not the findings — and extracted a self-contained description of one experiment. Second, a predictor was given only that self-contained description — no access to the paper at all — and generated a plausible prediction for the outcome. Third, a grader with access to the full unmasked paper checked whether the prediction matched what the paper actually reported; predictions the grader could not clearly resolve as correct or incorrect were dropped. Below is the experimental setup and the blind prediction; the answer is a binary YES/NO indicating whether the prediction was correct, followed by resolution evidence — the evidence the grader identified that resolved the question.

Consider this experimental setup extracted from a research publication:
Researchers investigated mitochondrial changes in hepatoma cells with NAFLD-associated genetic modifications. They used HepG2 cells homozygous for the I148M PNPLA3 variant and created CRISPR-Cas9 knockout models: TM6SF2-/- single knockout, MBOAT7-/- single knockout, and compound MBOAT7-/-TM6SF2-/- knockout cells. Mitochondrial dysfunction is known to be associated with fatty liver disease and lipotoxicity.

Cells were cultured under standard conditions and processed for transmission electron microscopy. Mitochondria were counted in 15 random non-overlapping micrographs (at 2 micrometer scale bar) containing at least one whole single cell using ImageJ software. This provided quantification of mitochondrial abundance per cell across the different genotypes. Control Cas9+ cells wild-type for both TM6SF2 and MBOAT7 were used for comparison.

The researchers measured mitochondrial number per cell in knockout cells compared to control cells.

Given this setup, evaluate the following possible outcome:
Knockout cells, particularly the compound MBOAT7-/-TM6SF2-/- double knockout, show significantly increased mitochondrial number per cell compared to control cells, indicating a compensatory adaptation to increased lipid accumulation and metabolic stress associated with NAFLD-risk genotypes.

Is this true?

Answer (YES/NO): YES